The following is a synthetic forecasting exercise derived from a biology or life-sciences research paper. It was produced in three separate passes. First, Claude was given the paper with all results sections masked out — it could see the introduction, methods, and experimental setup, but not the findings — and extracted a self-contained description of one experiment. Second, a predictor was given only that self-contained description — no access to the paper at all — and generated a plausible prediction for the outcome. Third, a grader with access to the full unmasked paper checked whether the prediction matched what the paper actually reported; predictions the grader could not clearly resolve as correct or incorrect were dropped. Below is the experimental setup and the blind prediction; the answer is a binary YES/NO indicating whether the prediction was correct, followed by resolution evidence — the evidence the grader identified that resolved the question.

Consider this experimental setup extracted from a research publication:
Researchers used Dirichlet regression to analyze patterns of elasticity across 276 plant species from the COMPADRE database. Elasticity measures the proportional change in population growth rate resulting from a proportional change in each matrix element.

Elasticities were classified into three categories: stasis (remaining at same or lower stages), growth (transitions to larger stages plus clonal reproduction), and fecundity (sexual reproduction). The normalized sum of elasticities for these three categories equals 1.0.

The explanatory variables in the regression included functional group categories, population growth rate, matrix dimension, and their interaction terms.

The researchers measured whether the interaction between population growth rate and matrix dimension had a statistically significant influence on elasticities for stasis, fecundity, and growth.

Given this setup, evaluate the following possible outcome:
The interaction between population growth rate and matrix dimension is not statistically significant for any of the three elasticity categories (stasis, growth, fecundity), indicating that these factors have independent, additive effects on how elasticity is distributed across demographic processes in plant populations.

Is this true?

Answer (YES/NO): NO